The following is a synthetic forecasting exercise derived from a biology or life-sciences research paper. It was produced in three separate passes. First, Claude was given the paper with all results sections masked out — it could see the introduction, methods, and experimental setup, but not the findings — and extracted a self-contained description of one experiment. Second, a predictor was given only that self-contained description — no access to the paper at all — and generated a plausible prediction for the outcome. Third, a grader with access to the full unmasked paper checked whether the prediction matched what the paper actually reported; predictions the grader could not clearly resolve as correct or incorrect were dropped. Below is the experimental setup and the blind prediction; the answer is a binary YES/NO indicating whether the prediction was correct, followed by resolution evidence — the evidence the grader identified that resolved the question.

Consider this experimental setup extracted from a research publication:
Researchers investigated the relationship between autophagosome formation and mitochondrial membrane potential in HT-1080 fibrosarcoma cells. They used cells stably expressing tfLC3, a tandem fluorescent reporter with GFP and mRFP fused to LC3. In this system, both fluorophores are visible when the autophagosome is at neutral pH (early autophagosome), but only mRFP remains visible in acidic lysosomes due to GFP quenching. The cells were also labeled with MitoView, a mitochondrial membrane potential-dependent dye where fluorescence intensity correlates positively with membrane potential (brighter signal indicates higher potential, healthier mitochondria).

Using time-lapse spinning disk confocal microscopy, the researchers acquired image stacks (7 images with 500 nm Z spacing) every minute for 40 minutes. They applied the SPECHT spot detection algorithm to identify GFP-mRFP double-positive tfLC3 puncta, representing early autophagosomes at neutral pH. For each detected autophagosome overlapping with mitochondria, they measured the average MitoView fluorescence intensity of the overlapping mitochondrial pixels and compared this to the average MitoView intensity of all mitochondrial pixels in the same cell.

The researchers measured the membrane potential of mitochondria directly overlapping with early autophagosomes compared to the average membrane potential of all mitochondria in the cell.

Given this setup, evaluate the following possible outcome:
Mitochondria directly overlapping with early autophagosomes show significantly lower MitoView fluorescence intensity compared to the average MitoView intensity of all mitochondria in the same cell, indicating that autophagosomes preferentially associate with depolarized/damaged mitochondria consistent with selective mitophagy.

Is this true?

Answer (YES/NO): YES